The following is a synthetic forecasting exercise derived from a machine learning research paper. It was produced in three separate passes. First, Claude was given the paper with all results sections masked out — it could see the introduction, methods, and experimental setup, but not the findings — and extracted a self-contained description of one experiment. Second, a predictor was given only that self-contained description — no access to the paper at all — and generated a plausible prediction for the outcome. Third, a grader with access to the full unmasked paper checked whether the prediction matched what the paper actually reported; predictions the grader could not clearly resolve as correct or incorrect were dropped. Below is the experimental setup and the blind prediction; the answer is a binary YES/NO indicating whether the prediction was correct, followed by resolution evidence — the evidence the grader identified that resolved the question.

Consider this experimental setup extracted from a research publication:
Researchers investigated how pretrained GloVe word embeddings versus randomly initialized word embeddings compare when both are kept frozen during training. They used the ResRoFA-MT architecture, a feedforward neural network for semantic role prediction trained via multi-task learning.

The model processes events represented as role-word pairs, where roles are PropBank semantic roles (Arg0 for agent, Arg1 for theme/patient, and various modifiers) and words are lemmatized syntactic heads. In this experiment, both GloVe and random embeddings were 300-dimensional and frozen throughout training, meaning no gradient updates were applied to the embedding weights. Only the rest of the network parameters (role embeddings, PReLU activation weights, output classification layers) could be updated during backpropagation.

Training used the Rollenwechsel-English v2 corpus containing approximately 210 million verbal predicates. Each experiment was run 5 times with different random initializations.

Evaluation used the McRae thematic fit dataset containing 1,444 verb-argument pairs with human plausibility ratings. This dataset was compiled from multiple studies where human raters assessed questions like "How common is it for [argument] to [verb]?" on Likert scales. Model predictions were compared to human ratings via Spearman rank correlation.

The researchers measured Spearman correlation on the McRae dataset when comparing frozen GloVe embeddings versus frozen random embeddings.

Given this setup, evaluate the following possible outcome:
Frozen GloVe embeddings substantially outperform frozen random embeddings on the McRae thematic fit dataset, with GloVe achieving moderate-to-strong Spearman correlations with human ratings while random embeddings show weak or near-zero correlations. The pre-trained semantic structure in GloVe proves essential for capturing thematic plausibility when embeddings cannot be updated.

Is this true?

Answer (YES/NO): NO